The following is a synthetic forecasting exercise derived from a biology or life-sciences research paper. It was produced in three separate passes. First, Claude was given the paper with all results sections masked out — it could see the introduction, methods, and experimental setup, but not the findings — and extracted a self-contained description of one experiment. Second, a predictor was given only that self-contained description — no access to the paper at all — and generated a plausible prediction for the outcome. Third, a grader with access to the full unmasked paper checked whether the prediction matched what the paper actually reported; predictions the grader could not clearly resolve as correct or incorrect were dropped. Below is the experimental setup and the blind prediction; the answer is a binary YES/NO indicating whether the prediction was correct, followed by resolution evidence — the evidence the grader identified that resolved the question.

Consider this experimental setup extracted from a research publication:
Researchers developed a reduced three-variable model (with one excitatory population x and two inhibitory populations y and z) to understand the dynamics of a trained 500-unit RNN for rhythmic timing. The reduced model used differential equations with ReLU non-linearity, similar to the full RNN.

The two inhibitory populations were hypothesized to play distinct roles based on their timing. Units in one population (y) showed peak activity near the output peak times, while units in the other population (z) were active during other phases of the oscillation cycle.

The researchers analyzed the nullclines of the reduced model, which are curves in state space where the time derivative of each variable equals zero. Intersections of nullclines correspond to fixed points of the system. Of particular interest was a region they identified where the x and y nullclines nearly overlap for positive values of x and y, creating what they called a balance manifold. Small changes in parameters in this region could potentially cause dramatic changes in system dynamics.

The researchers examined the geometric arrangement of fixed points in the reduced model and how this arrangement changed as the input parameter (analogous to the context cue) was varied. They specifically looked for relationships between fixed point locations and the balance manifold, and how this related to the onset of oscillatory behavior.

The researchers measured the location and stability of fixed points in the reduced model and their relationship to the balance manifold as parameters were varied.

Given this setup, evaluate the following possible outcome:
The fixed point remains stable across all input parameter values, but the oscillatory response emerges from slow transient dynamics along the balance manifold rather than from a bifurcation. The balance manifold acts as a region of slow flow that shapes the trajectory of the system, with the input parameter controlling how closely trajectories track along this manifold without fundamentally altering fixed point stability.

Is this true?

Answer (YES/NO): NO